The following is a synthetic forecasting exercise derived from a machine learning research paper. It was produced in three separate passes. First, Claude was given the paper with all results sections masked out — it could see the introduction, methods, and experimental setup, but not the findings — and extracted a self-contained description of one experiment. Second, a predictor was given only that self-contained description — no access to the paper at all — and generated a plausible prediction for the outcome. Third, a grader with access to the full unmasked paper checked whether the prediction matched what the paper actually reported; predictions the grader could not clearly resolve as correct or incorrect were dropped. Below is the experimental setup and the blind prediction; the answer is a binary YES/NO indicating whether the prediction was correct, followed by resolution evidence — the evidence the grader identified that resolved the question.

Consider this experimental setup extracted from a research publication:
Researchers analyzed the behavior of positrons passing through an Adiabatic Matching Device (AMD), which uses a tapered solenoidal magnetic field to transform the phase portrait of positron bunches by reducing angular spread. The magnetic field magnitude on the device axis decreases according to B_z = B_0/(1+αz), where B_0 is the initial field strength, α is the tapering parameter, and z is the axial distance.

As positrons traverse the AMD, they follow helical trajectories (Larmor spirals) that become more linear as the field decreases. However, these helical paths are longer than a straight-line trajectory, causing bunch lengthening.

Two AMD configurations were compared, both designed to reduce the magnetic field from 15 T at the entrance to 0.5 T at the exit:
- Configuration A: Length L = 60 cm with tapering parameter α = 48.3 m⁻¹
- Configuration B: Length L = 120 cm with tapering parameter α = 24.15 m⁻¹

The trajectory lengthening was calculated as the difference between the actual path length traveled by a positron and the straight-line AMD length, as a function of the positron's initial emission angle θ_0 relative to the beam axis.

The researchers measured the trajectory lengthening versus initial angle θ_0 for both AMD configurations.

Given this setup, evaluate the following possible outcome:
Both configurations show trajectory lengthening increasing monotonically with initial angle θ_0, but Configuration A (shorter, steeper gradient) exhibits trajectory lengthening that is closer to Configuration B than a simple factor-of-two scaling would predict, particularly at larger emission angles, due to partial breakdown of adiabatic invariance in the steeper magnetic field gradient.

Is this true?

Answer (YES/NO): NO